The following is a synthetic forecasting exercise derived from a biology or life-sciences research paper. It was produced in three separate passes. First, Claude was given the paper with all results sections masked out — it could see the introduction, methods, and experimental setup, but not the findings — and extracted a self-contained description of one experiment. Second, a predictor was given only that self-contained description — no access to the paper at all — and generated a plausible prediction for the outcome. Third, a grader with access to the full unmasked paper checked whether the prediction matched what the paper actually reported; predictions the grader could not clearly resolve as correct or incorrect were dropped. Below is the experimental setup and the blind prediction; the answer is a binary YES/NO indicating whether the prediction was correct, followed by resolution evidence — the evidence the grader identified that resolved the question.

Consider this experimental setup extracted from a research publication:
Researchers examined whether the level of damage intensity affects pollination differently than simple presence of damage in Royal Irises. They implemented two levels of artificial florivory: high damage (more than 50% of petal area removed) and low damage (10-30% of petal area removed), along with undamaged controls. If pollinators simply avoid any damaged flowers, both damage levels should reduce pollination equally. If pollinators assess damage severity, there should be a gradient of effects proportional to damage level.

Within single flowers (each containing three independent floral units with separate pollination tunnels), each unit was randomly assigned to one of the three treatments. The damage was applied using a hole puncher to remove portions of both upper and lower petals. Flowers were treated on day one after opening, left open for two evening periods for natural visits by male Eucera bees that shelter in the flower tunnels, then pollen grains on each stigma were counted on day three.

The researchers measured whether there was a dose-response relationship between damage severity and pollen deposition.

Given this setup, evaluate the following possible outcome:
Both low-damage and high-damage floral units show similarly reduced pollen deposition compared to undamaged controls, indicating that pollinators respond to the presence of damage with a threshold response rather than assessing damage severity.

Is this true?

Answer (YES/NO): NO